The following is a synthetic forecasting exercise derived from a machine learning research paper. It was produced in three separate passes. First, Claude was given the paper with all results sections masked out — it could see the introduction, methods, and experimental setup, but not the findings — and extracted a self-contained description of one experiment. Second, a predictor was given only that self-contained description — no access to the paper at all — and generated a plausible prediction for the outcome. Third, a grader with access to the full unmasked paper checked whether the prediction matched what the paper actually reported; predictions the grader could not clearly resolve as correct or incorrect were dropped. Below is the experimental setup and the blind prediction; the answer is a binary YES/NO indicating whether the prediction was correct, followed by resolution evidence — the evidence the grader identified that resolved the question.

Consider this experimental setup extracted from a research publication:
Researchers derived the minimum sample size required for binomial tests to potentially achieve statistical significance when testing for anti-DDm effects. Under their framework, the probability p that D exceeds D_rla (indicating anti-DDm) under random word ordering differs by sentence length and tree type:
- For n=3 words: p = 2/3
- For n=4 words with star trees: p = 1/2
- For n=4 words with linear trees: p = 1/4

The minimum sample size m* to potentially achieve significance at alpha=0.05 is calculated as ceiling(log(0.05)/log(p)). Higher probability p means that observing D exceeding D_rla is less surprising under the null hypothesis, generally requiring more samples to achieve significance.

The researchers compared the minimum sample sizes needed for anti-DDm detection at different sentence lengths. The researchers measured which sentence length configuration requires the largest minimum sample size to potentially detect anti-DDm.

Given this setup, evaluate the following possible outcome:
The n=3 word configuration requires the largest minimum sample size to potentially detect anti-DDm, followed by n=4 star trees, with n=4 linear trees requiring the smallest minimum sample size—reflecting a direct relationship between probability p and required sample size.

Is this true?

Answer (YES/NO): YES